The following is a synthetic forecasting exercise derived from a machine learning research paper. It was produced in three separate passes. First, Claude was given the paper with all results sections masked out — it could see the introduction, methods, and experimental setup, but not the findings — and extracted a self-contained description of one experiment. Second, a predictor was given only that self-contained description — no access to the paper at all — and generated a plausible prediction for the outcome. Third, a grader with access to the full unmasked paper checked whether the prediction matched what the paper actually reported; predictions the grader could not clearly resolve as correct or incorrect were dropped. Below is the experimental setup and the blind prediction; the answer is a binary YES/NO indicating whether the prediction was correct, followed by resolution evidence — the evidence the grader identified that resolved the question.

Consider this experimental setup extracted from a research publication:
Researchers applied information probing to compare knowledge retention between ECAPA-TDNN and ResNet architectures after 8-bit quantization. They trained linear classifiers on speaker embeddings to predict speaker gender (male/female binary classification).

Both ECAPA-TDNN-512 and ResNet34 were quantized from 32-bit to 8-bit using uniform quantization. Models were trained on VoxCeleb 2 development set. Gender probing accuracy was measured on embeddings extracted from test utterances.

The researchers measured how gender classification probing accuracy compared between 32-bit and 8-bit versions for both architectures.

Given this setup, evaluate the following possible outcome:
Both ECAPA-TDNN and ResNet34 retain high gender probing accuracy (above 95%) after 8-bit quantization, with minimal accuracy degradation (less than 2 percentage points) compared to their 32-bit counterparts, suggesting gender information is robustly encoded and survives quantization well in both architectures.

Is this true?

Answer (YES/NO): YES